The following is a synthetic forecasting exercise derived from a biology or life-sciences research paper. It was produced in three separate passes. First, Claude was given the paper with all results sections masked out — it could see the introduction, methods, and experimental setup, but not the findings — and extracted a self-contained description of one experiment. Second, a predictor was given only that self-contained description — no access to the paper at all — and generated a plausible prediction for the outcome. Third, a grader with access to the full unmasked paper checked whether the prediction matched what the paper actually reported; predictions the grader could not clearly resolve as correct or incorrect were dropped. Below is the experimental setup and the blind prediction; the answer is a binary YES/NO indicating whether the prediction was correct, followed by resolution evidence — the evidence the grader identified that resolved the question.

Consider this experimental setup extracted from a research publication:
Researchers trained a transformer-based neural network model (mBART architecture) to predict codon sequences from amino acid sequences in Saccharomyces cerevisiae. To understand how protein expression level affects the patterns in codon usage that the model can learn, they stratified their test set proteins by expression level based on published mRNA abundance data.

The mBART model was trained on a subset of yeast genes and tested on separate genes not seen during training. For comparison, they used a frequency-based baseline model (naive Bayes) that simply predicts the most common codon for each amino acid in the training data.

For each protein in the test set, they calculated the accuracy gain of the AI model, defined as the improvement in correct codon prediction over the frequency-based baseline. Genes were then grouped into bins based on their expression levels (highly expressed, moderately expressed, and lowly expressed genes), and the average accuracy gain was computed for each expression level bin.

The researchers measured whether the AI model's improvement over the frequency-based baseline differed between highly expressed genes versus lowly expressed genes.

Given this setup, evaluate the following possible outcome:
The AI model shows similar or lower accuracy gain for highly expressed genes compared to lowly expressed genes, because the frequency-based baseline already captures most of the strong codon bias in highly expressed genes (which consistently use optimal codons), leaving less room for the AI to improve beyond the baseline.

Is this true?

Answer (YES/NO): NO